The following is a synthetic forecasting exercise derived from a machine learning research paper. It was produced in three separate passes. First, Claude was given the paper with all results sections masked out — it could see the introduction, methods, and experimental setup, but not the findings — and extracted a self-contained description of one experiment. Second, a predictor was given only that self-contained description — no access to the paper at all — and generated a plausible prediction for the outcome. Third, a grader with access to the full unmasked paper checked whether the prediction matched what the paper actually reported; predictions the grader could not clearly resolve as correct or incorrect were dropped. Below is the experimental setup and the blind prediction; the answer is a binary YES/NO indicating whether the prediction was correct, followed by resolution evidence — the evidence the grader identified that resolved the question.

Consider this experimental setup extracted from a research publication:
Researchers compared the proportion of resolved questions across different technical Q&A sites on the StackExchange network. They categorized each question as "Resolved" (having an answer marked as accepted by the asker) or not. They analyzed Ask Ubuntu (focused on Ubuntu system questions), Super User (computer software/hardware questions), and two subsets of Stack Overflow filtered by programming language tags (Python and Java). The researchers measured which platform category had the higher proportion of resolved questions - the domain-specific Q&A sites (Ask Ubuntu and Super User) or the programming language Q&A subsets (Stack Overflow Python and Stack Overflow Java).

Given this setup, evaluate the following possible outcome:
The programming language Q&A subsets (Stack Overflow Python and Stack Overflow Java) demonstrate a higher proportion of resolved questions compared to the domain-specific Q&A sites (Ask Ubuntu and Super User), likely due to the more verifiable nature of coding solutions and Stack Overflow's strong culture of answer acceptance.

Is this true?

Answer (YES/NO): YES